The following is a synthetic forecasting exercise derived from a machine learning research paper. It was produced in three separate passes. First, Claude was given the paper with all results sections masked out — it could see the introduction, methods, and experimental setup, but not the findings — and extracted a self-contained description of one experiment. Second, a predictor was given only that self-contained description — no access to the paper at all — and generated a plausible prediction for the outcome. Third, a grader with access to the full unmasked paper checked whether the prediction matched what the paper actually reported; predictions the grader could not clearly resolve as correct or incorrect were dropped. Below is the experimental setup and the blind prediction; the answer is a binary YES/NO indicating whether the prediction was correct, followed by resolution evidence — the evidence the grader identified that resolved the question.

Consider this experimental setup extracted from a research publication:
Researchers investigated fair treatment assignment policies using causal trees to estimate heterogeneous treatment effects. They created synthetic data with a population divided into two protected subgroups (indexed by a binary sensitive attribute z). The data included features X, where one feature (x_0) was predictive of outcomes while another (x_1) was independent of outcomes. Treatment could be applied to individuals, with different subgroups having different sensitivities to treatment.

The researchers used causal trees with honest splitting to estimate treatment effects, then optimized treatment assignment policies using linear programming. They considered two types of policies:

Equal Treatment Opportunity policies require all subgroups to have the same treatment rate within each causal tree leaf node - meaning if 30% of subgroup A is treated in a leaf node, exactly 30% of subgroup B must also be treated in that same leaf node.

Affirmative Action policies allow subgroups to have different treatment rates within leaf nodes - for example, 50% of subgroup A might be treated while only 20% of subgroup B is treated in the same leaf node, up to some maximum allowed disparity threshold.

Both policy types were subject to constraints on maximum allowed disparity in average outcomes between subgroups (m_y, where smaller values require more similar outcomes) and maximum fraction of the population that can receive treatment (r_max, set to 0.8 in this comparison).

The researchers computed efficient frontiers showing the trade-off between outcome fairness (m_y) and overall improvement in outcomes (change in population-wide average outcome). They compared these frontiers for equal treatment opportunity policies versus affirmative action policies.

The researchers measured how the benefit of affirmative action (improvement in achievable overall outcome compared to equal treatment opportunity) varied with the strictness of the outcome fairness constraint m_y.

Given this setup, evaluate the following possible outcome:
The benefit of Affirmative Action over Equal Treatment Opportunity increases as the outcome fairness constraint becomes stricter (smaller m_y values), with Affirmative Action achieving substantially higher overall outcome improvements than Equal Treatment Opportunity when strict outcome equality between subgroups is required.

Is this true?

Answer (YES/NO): YES